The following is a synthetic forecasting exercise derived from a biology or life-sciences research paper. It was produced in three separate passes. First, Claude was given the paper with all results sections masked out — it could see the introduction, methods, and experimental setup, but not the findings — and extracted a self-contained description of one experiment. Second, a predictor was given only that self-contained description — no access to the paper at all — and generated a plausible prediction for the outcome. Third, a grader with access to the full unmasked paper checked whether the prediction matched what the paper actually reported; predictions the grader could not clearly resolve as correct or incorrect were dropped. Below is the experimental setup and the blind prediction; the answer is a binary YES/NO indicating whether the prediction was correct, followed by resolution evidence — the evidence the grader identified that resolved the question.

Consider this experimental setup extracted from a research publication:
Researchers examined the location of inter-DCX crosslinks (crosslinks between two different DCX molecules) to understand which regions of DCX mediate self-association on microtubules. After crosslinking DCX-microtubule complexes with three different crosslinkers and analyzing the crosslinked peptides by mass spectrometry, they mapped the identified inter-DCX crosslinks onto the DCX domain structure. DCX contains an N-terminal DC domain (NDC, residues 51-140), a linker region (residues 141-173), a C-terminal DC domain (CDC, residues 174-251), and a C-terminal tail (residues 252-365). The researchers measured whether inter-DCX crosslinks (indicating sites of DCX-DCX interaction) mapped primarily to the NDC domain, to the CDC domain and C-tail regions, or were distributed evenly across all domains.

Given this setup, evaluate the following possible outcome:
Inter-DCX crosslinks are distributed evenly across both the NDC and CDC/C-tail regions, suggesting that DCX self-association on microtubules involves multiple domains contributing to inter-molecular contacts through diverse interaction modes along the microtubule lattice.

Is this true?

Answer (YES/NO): NO